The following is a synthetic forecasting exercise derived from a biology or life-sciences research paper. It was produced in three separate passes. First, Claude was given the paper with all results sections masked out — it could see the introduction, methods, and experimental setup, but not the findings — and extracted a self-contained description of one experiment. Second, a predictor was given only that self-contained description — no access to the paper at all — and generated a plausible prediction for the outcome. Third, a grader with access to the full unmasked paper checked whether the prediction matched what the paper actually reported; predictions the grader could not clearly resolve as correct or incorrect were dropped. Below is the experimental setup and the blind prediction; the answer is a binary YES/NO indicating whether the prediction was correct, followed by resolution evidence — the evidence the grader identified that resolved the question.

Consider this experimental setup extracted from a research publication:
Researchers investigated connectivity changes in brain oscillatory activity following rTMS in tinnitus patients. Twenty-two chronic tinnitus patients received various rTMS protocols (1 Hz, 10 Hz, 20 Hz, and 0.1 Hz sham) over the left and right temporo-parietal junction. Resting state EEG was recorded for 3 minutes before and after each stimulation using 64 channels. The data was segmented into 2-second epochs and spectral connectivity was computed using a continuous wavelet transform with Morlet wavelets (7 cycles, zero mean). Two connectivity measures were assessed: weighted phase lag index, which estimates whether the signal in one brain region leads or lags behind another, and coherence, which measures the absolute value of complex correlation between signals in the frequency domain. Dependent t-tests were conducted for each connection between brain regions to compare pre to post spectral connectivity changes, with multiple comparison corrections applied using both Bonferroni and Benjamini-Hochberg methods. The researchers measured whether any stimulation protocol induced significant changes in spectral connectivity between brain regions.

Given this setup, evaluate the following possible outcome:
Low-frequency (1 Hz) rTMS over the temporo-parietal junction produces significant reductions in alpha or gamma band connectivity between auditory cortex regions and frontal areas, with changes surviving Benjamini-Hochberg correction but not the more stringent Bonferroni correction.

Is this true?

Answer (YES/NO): NO